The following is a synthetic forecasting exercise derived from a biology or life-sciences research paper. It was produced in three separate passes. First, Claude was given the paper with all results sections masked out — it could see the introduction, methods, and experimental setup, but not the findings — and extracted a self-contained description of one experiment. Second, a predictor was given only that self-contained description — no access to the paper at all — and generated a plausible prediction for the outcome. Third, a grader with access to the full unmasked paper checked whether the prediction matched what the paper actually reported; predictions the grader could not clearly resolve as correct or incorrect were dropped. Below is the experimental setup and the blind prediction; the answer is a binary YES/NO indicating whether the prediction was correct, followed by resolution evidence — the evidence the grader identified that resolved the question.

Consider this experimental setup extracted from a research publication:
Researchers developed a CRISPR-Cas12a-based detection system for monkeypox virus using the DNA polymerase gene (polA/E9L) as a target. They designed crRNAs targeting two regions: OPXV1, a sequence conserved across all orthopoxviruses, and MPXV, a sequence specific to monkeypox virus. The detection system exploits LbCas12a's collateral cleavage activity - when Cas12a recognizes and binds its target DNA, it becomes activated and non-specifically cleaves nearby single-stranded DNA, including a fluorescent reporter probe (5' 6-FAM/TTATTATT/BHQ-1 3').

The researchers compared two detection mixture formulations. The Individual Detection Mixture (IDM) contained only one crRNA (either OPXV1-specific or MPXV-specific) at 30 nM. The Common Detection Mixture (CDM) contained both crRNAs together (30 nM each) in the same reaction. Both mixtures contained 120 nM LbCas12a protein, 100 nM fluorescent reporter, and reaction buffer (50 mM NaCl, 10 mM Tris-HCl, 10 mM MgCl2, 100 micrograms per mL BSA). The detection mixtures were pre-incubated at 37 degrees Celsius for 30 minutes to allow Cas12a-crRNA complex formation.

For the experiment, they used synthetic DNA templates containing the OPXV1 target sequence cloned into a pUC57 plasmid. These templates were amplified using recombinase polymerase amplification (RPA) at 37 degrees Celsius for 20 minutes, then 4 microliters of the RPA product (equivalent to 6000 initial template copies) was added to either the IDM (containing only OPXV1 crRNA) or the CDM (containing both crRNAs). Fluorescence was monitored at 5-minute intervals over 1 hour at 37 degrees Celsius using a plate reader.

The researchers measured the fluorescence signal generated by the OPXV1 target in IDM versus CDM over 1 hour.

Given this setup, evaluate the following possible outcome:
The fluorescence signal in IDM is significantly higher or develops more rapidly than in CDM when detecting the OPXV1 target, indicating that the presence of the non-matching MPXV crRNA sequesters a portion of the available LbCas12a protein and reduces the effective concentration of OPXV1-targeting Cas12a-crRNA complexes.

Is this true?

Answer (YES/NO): NO